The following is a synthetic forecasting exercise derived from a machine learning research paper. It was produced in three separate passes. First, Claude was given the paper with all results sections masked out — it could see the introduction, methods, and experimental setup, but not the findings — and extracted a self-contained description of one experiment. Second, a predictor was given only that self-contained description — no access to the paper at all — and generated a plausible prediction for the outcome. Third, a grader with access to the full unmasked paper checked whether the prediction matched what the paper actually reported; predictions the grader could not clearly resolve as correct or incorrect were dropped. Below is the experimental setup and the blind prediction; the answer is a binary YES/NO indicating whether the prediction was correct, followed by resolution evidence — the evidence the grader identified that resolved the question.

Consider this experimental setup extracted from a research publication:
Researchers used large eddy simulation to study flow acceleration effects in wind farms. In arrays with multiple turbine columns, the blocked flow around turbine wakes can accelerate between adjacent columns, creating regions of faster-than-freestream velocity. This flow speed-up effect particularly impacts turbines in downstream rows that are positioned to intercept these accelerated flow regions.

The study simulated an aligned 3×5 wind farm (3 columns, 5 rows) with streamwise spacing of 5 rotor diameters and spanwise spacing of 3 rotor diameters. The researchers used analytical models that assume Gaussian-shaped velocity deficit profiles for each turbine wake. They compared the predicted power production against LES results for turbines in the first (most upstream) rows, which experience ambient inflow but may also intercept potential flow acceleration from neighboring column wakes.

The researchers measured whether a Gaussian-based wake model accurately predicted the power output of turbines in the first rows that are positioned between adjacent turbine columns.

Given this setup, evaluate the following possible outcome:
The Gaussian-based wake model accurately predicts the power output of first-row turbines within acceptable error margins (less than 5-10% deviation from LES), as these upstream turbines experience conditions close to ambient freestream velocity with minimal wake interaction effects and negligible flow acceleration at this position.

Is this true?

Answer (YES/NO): YES